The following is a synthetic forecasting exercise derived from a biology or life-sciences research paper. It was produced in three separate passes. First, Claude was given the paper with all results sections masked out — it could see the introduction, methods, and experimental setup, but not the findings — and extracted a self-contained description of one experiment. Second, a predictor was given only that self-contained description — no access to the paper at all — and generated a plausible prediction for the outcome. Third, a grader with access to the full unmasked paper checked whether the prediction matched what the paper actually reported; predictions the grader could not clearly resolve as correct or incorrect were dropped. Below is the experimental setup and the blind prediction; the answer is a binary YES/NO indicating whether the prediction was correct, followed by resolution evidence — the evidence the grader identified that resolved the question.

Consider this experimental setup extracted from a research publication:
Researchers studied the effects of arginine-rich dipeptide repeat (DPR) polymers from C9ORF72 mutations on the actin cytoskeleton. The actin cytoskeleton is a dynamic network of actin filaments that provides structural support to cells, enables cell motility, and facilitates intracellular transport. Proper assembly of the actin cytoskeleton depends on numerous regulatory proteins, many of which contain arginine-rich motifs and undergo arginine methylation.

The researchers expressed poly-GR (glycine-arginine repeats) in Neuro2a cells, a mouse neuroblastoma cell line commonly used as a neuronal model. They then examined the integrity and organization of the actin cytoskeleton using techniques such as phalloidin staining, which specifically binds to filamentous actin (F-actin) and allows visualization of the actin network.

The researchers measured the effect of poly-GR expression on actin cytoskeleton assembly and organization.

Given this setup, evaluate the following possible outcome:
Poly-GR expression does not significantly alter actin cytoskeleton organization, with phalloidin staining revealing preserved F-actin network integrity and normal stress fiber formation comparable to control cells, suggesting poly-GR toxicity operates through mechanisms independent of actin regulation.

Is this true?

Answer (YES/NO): NO